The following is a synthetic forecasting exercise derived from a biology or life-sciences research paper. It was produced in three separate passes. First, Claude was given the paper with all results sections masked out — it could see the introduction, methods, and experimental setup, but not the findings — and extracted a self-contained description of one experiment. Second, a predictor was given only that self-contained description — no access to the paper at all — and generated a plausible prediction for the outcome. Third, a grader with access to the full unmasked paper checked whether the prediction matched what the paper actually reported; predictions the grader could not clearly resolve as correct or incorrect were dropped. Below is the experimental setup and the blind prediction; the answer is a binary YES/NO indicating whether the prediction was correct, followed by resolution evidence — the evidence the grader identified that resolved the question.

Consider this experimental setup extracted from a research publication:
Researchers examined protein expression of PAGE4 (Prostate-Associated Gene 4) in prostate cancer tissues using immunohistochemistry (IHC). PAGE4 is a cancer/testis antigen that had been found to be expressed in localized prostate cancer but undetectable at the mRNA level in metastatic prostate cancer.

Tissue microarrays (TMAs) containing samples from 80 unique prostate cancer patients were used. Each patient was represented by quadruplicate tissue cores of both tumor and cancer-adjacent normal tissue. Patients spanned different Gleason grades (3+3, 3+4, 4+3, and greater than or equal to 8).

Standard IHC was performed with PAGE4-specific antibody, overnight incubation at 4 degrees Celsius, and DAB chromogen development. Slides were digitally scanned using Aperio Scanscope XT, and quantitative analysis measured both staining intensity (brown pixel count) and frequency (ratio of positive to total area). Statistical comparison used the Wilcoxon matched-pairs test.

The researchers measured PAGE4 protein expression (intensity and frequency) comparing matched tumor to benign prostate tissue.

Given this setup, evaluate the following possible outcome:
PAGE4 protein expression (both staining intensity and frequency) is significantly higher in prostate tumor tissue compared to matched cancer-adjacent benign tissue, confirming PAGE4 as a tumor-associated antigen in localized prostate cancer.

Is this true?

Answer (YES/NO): YES